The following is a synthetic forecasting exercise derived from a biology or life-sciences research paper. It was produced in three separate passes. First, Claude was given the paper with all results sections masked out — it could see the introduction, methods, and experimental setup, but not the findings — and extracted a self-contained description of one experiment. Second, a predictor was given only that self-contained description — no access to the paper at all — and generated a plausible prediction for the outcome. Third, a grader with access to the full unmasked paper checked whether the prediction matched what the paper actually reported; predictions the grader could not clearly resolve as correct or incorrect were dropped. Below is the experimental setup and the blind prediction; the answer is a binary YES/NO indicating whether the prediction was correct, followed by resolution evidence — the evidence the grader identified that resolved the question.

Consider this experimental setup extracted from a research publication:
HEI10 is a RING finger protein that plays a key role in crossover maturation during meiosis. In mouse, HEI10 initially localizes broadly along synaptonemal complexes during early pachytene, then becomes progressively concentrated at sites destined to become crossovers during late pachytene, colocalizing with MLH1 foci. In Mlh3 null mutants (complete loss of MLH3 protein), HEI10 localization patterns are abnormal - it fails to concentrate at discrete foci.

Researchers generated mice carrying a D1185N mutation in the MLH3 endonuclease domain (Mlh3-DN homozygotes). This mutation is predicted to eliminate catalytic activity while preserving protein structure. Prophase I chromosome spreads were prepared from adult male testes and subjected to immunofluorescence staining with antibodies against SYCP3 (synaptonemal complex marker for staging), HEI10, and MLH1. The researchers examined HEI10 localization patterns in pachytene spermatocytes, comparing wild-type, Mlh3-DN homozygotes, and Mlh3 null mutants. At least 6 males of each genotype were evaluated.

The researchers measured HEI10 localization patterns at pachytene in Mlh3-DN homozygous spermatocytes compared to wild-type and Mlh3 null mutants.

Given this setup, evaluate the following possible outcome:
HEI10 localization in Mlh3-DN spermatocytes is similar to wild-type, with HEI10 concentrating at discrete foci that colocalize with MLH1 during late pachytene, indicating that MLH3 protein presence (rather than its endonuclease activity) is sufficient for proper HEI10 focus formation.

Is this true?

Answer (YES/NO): YES